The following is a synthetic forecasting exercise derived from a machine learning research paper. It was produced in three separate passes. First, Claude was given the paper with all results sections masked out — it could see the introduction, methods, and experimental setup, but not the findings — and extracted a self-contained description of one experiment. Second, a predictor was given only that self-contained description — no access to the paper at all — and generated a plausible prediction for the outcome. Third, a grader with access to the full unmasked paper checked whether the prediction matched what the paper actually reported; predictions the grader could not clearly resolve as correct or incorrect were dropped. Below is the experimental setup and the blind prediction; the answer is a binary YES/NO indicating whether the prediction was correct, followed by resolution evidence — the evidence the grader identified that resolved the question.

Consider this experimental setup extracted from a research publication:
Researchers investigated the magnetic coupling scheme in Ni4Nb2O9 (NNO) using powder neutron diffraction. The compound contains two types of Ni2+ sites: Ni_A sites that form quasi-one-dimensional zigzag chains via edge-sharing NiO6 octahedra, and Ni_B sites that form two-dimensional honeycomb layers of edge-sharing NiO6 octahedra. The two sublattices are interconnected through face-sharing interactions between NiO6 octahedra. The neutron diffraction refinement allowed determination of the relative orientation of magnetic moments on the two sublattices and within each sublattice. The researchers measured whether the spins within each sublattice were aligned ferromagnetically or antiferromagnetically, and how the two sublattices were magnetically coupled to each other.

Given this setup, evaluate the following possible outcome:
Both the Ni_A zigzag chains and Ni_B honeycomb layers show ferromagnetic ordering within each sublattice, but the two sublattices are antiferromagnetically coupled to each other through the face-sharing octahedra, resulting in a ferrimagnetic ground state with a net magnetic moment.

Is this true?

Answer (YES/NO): YES